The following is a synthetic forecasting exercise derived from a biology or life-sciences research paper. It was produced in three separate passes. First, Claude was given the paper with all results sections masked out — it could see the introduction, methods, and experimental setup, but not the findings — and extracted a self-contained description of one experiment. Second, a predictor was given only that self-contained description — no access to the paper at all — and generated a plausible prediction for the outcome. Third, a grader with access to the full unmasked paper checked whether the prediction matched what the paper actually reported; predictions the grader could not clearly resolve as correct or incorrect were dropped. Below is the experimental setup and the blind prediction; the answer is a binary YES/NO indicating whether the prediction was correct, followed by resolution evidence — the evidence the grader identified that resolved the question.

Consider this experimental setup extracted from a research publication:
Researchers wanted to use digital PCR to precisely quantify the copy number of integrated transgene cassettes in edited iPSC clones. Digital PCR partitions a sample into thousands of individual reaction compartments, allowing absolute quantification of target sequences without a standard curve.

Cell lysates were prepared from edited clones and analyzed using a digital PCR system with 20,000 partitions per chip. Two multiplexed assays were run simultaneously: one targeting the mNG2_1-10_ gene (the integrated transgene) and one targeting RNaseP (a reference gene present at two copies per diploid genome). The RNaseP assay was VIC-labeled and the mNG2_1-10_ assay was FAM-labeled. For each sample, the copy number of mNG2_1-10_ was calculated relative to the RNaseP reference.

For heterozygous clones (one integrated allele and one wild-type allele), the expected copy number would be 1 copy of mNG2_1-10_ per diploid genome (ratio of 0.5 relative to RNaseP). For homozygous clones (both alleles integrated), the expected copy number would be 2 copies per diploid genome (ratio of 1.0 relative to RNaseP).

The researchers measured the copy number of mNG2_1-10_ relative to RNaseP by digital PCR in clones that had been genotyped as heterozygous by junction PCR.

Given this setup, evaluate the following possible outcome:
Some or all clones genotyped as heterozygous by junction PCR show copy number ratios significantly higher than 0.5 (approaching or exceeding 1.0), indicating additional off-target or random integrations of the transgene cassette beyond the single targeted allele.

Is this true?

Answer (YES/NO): NO